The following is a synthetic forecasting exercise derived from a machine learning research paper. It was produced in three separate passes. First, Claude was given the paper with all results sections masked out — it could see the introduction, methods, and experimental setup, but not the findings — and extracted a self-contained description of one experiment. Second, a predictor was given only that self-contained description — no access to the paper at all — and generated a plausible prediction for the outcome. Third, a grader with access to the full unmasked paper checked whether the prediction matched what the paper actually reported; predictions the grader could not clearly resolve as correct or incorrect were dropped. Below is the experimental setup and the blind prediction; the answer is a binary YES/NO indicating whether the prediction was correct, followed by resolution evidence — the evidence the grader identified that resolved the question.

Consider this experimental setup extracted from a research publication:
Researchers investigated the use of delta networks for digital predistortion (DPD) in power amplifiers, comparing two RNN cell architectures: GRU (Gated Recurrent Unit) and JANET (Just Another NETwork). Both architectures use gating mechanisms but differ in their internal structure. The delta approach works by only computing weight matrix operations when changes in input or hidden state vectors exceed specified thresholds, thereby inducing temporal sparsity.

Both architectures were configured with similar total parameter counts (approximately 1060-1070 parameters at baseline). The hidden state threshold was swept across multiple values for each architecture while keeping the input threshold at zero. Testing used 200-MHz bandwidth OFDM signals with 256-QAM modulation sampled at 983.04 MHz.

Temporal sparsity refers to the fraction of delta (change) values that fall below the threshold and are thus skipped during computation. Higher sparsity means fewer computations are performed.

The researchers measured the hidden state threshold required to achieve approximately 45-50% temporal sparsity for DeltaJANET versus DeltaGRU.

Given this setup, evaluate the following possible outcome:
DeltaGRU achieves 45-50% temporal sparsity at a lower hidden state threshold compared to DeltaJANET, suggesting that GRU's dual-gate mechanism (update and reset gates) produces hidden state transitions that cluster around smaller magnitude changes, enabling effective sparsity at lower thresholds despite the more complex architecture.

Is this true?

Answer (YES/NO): NO